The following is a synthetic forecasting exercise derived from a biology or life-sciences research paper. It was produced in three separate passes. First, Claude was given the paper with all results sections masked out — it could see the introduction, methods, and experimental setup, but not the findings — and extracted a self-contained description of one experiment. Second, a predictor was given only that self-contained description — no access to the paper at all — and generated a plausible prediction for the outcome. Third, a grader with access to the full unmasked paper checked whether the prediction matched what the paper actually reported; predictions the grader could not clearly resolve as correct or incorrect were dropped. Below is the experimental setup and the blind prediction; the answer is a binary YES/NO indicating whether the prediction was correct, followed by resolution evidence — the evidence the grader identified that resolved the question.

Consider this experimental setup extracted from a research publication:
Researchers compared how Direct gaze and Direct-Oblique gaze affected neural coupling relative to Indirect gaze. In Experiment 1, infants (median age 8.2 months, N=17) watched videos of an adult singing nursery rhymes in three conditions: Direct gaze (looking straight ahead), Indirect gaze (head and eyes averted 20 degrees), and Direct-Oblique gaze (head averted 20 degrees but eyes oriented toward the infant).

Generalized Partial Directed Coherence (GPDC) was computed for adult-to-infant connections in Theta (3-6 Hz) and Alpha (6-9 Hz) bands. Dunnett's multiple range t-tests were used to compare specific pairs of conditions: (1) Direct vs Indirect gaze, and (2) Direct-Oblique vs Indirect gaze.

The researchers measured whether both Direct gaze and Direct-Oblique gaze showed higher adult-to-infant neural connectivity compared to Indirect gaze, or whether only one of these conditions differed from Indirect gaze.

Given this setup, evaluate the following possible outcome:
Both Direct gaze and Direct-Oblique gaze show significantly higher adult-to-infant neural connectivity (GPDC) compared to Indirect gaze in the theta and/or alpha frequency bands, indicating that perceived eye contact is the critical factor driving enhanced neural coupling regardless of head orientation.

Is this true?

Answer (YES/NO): YES